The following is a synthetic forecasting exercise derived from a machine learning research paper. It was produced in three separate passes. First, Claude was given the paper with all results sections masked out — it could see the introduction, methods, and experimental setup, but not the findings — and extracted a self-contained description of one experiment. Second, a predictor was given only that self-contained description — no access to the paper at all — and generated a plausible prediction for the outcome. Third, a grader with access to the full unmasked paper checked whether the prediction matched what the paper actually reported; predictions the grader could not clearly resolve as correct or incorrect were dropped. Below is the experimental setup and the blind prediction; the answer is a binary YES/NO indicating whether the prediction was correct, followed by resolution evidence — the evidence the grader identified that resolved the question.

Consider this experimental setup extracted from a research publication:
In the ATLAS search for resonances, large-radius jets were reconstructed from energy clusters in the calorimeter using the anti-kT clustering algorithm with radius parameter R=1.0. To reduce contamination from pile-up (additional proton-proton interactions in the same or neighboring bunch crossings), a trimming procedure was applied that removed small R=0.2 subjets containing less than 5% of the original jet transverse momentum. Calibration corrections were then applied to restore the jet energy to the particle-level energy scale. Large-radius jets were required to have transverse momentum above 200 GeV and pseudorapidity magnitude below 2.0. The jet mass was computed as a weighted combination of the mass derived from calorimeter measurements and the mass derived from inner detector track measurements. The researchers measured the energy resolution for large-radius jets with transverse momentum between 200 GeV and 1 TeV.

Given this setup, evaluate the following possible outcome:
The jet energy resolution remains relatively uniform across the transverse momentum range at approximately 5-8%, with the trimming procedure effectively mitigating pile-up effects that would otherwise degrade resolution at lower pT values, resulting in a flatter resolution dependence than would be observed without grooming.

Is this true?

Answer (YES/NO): YES